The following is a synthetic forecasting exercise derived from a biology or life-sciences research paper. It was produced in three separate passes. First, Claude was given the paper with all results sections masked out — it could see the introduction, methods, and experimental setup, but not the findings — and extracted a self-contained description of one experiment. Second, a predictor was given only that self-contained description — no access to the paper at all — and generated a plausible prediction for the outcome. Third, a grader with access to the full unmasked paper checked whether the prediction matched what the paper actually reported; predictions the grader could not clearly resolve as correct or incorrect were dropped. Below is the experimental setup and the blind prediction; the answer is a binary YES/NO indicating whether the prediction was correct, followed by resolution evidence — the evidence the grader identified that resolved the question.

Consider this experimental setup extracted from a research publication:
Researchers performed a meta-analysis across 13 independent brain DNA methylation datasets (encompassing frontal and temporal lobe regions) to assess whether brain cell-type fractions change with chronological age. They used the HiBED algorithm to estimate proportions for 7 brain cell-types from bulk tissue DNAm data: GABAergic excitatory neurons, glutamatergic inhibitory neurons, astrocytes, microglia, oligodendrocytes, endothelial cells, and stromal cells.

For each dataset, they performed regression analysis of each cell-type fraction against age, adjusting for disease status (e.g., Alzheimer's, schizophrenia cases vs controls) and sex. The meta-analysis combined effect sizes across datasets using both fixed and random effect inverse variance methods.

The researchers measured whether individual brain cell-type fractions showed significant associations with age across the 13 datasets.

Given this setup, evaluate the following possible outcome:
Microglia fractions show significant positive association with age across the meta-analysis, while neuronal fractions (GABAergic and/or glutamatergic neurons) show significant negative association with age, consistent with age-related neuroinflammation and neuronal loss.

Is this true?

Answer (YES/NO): NO